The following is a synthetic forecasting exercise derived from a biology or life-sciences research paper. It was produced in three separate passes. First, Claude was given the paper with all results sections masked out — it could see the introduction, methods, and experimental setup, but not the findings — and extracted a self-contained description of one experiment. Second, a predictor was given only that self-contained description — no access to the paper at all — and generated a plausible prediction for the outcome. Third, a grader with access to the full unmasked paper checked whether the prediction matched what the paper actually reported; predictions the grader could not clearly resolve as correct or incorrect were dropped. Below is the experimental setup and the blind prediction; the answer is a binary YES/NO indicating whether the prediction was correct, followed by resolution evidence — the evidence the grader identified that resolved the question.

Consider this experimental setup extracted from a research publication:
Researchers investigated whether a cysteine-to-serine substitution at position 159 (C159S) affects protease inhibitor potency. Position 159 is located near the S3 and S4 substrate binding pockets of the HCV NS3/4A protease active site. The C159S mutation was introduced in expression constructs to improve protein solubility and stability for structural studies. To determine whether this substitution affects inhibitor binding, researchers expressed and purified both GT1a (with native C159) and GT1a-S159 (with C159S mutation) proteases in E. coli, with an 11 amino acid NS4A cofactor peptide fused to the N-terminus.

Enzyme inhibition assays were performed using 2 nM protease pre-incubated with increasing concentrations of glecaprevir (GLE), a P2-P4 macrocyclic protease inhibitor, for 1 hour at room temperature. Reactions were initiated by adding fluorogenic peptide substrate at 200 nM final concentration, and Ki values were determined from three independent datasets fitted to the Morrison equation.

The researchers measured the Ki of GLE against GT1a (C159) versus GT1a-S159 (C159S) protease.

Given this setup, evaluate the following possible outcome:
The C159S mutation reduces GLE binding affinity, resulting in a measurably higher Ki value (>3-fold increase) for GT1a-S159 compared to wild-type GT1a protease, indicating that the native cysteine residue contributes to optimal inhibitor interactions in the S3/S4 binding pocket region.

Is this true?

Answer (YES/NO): NO